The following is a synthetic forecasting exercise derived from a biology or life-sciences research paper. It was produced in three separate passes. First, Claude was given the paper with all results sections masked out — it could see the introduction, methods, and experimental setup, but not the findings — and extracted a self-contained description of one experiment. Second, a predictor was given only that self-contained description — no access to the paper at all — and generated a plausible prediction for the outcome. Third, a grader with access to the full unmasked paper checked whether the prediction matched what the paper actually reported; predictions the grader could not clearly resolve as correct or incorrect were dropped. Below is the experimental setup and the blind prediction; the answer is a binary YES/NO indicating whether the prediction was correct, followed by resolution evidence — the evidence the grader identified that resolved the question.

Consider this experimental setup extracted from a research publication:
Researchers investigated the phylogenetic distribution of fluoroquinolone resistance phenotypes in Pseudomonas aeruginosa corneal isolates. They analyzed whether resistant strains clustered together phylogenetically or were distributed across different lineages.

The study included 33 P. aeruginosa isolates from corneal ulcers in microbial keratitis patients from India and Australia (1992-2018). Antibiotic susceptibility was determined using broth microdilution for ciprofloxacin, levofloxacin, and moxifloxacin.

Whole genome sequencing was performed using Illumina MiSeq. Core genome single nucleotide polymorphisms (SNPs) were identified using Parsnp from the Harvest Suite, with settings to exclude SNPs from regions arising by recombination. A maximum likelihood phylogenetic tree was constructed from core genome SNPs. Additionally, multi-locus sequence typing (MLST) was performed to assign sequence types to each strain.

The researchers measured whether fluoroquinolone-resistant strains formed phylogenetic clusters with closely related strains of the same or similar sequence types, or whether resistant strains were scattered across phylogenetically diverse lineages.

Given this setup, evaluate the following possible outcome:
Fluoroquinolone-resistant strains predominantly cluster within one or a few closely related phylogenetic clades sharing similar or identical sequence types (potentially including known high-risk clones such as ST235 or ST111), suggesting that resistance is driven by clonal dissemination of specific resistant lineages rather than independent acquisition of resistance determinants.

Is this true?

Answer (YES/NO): NO